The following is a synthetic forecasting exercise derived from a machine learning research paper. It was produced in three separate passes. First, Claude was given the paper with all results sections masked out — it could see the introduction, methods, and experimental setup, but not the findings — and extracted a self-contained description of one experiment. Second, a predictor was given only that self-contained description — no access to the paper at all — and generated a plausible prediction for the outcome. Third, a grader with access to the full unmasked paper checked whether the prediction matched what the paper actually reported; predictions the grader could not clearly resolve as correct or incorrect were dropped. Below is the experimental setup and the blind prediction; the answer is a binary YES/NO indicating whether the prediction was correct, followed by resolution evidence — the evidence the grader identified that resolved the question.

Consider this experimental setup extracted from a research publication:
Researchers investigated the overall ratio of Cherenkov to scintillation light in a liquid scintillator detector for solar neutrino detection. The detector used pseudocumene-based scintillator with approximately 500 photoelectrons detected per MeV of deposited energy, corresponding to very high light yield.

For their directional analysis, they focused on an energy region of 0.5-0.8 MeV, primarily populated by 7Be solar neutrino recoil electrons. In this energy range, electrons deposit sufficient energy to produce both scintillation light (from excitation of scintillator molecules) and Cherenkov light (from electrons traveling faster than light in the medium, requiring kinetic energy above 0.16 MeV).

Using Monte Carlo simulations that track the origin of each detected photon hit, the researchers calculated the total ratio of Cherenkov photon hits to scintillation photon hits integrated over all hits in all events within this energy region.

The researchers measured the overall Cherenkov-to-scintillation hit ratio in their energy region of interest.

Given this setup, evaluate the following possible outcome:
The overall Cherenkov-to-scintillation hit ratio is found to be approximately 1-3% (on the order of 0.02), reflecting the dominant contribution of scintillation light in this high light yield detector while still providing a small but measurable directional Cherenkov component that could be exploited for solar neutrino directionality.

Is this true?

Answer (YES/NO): NO